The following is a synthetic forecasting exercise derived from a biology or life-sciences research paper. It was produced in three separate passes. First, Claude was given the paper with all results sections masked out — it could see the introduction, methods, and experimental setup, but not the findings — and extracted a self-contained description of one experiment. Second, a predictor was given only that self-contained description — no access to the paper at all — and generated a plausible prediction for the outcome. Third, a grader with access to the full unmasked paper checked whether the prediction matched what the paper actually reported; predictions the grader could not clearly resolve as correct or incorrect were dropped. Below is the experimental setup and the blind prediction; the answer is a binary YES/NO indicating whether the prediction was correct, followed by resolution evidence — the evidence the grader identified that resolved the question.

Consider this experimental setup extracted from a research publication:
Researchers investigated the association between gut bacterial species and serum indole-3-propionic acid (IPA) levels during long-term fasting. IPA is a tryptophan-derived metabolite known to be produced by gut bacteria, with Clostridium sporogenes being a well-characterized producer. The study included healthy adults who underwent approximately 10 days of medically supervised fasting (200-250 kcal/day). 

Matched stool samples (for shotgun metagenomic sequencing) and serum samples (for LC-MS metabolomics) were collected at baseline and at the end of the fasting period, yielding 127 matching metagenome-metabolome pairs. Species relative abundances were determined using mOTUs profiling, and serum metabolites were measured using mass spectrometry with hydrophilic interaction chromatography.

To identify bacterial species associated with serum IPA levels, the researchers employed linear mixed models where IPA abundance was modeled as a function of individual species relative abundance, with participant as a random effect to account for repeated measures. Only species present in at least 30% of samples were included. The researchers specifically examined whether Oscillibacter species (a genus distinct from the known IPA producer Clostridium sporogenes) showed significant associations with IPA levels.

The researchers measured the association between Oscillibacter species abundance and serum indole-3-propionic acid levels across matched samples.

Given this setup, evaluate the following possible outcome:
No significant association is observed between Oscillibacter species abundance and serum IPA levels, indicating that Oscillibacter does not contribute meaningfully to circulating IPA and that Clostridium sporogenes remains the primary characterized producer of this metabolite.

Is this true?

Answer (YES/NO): NO